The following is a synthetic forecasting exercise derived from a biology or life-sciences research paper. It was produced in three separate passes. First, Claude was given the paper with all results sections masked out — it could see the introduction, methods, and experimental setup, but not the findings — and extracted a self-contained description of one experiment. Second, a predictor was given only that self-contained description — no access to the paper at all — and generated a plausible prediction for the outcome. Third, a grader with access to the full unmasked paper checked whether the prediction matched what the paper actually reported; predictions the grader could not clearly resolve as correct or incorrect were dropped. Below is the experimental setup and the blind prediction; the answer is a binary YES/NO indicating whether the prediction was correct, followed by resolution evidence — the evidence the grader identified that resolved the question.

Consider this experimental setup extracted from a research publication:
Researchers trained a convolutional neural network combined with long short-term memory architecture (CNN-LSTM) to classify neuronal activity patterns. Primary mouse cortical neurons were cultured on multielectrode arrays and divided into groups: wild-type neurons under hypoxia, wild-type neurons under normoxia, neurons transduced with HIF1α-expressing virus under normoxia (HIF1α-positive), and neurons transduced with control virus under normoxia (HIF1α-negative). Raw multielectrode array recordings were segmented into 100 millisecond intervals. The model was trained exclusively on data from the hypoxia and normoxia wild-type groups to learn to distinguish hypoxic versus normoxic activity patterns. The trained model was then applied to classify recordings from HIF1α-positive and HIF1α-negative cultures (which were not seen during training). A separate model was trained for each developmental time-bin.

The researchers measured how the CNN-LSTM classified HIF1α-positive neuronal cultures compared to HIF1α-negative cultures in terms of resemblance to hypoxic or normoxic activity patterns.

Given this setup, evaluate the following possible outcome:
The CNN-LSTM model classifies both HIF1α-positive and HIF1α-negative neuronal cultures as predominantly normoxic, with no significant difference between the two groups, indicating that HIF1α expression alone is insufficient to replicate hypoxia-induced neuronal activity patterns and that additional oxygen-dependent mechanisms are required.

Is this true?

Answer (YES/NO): NO